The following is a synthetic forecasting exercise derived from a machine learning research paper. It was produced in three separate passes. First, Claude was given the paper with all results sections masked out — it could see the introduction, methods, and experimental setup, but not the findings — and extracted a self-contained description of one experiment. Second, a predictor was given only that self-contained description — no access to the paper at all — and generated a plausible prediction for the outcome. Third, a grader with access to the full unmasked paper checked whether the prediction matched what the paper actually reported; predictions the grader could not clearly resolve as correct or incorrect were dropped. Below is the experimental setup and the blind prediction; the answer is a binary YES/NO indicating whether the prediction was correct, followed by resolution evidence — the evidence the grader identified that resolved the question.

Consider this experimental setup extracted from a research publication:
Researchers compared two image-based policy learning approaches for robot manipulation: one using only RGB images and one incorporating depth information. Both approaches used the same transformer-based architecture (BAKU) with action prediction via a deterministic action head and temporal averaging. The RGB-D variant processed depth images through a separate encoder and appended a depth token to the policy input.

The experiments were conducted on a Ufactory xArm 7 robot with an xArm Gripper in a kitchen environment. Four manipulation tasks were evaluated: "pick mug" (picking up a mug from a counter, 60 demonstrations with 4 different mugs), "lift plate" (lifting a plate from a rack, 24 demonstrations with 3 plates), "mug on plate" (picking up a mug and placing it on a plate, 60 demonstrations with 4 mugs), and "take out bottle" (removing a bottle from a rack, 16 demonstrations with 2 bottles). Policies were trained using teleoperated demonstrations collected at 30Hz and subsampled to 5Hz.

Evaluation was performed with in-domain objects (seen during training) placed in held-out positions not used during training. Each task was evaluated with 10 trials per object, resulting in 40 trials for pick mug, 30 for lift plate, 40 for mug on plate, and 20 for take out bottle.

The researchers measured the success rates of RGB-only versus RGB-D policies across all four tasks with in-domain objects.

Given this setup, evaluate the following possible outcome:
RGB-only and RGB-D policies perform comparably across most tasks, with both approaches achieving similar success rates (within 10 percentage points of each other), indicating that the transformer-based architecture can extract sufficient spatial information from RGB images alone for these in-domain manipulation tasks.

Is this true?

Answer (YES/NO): NO